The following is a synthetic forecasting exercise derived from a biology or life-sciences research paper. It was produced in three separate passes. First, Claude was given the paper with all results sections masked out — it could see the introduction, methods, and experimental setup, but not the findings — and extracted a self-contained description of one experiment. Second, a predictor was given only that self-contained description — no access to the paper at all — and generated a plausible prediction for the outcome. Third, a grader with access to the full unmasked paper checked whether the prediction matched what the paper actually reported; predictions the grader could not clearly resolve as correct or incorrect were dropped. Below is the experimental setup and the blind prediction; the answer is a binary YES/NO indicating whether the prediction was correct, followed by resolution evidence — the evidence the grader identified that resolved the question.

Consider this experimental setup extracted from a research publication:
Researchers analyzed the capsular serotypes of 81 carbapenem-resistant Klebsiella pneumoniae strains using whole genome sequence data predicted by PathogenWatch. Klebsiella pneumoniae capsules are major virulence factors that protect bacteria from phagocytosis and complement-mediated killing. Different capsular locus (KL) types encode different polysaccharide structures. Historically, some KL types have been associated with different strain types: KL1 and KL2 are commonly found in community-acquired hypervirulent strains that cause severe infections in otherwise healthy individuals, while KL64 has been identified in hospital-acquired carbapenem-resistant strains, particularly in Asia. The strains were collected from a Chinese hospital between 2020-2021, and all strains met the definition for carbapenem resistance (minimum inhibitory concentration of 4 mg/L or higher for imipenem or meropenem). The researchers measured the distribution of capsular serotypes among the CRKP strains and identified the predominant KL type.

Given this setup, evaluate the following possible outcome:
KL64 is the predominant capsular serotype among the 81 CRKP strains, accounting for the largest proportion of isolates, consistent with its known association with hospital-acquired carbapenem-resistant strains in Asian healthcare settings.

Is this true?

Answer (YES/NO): YES